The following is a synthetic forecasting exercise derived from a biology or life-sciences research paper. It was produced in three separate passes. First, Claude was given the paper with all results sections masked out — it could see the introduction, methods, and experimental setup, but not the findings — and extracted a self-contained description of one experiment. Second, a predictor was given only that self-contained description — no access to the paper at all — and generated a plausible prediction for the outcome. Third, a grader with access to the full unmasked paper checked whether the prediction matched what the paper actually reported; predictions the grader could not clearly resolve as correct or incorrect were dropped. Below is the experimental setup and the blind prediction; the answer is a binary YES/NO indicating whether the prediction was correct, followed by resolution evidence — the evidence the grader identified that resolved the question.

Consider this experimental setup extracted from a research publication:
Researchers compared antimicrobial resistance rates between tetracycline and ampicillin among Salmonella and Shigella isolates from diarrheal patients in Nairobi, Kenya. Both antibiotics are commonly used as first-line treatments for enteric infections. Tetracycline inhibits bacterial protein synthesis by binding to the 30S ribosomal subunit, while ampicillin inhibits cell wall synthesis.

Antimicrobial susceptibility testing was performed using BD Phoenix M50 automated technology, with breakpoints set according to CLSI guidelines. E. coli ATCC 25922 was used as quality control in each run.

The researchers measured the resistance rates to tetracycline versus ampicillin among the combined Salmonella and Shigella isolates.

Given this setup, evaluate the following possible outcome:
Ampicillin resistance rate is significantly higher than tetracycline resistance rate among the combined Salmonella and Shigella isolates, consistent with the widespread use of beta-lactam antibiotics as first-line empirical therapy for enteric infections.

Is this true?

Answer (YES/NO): YES